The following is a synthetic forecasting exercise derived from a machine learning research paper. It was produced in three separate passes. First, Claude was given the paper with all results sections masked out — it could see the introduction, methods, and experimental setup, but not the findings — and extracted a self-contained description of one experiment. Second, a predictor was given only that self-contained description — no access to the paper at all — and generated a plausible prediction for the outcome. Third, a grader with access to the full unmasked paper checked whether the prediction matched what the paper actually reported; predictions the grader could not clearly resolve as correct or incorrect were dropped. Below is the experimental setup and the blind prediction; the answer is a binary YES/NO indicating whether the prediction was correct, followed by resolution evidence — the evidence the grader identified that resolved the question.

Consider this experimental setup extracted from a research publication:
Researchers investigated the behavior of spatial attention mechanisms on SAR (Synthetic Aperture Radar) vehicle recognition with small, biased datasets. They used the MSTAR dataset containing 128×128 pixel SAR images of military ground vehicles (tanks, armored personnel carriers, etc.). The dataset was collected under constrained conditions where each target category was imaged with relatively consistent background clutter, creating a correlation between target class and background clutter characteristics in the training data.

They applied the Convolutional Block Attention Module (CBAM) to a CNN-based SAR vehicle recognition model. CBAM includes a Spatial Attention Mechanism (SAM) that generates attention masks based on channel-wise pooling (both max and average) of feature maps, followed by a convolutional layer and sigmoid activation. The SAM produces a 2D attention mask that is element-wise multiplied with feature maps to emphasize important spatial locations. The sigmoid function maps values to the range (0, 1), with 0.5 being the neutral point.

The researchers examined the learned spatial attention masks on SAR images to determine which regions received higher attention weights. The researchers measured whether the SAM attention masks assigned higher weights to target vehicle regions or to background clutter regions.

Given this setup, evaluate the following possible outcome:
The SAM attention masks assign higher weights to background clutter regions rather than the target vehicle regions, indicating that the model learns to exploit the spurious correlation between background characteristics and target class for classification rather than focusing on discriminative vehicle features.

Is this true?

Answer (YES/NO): YES